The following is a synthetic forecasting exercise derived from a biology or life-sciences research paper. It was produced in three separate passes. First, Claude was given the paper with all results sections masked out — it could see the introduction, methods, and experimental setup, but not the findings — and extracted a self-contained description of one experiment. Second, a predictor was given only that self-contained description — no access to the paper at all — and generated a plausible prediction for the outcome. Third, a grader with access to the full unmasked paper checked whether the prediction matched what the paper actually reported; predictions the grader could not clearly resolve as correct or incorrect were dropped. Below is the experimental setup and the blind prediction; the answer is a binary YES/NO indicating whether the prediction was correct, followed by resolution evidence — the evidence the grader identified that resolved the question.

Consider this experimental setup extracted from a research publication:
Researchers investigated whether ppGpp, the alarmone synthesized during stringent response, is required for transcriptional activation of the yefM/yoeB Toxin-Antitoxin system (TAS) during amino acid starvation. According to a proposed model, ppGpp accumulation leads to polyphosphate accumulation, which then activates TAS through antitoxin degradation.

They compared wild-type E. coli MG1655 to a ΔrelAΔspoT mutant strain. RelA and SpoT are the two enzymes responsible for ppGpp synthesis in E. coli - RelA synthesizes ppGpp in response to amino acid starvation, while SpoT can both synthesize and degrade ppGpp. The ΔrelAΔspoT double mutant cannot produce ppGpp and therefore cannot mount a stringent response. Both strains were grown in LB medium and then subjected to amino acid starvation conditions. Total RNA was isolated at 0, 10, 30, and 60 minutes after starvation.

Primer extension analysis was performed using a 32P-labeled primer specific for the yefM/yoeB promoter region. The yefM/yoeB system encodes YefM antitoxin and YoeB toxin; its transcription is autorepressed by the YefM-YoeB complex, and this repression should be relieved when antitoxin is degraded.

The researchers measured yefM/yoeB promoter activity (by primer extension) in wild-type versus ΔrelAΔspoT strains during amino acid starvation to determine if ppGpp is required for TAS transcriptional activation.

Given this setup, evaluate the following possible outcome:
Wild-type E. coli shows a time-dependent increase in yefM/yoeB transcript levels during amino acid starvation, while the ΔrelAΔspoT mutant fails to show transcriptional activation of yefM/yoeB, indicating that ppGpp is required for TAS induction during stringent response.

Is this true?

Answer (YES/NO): NO